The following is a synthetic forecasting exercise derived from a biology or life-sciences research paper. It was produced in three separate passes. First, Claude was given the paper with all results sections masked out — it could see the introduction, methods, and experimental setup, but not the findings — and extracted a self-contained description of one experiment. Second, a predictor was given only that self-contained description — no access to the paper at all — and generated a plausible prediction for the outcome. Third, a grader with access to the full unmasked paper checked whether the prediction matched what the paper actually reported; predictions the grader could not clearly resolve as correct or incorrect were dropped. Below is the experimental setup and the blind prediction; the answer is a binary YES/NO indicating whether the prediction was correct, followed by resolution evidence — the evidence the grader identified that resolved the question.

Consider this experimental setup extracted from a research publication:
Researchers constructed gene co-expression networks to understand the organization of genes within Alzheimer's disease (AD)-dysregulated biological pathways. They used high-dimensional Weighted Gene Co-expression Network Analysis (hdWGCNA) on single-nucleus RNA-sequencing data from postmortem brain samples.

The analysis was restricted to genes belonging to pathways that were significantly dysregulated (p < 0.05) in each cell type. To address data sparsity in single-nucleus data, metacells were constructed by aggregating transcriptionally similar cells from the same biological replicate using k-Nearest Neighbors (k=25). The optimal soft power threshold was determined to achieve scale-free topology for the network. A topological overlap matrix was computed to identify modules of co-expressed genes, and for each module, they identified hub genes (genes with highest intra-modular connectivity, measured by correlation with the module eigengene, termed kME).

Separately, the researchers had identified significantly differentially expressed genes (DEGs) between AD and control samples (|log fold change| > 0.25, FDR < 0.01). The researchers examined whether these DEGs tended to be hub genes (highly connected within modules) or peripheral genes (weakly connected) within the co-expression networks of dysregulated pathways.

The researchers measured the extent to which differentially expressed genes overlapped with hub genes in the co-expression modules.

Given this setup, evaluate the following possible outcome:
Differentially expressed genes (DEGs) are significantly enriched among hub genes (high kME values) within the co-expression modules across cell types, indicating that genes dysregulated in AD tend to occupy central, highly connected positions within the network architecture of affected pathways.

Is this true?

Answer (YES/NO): NO